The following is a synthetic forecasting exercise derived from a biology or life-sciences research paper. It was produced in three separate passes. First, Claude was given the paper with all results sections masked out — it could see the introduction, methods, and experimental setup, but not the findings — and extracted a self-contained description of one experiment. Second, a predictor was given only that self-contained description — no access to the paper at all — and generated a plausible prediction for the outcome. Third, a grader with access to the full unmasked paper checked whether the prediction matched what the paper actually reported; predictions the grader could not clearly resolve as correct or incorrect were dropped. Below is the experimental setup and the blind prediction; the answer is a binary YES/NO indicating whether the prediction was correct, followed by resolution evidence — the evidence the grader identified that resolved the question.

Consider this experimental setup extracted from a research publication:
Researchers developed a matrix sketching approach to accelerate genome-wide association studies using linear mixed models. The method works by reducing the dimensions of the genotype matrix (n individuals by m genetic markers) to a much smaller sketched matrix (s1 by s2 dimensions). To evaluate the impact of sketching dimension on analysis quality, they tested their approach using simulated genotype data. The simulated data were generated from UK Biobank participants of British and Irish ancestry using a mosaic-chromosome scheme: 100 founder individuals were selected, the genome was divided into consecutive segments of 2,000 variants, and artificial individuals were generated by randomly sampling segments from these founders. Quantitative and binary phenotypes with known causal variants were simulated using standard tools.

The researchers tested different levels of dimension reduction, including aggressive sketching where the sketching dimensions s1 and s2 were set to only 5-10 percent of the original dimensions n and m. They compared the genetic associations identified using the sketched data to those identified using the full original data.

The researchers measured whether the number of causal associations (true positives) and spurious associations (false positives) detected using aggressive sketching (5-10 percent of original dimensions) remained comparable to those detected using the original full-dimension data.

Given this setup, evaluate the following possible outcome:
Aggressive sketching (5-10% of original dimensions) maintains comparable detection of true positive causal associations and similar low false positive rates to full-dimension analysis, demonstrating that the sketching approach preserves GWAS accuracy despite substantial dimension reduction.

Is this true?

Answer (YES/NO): NO